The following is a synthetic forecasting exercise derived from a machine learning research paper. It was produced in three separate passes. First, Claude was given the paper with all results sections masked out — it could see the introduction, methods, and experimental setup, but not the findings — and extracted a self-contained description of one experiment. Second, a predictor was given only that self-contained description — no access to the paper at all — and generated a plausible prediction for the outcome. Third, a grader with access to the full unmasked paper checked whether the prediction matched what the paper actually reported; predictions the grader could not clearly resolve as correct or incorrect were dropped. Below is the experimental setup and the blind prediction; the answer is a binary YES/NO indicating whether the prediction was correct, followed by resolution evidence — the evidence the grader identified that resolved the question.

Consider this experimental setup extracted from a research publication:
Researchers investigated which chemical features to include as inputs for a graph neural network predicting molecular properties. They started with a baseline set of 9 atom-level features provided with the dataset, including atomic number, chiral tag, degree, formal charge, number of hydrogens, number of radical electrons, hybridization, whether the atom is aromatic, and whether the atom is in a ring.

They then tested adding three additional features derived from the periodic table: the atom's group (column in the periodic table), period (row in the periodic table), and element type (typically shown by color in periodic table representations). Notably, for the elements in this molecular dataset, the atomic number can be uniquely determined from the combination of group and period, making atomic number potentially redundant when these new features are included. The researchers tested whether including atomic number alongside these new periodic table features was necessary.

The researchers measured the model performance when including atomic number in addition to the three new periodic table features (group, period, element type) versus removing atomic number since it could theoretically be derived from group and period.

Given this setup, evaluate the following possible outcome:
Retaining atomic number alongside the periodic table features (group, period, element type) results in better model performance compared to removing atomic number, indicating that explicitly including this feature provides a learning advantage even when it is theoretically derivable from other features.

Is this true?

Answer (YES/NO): YES